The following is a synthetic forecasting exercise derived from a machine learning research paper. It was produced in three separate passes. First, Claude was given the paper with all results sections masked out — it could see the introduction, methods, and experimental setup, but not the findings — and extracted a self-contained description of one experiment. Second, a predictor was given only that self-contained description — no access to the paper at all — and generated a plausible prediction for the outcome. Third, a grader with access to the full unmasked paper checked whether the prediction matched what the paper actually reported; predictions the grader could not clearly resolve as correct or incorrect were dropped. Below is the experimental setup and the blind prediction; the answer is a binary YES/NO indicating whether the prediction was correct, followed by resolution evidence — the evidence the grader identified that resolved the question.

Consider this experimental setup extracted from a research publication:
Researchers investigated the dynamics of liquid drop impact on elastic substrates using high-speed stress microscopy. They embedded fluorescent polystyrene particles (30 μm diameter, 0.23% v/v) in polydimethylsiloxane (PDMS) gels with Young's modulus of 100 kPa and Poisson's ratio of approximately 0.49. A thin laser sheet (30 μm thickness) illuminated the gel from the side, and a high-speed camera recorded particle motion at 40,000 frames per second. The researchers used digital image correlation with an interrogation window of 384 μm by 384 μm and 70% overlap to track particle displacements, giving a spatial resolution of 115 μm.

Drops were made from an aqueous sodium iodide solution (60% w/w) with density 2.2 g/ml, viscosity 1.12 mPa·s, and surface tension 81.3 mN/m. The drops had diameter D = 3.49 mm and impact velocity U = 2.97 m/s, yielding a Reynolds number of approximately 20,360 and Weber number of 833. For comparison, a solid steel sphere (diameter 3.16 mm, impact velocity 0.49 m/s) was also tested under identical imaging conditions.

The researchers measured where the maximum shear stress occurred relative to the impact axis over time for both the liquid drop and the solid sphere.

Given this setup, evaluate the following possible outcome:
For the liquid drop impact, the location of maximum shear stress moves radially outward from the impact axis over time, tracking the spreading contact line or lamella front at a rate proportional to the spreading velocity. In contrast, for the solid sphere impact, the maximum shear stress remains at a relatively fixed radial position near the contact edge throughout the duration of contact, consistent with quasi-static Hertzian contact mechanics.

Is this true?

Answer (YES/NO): NO